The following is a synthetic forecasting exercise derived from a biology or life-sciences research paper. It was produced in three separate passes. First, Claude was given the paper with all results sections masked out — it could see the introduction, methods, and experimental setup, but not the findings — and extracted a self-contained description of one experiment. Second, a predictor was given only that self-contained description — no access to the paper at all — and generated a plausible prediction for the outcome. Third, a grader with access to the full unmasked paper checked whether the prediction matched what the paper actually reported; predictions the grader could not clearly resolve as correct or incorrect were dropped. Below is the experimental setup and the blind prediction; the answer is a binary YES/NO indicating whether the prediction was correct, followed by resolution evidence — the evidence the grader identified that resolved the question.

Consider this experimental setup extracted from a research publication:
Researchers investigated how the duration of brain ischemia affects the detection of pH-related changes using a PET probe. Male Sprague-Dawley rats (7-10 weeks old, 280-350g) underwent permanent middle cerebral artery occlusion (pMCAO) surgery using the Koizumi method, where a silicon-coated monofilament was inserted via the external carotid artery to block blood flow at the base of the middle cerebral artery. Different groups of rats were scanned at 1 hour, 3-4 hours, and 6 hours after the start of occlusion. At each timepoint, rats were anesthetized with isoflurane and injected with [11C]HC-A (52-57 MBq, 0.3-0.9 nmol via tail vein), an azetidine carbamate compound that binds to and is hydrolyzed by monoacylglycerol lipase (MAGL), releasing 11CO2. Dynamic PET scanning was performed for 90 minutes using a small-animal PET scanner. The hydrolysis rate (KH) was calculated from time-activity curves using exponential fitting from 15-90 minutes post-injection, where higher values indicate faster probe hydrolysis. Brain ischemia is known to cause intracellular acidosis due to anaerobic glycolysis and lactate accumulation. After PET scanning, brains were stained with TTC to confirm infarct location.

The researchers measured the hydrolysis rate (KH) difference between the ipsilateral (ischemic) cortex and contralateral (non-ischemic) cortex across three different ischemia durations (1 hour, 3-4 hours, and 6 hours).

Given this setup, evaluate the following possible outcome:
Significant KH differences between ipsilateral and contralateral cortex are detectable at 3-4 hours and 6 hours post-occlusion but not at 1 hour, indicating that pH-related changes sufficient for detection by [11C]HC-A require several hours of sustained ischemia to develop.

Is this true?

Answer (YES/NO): NO